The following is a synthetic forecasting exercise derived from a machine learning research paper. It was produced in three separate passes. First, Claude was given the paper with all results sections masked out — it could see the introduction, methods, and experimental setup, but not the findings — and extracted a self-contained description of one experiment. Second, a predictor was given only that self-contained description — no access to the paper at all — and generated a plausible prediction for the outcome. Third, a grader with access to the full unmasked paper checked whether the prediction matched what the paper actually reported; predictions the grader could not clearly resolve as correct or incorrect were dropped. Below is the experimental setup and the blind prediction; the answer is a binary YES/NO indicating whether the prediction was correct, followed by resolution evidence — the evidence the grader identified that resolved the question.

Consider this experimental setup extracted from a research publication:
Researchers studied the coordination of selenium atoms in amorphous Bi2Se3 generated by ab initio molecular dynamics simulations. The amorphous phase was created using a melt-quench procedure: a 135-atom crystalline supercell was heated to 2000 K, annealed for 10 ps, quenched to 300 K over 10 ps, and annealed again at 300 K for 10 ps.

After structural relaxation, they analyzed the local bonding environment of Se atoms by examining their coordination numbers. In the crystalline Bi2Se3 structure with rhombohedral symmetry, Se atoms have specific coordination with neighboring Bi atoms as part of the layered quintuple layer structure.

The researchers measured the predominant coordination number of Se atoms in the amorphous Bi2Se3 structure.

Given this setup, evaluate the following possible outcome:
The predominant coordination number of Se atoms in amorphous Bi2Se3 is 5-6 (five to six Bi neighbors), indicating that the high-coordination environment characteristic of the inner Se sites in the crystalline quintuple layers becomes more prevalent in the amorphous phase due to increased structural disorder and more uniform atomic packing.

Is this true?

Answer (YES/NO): NO